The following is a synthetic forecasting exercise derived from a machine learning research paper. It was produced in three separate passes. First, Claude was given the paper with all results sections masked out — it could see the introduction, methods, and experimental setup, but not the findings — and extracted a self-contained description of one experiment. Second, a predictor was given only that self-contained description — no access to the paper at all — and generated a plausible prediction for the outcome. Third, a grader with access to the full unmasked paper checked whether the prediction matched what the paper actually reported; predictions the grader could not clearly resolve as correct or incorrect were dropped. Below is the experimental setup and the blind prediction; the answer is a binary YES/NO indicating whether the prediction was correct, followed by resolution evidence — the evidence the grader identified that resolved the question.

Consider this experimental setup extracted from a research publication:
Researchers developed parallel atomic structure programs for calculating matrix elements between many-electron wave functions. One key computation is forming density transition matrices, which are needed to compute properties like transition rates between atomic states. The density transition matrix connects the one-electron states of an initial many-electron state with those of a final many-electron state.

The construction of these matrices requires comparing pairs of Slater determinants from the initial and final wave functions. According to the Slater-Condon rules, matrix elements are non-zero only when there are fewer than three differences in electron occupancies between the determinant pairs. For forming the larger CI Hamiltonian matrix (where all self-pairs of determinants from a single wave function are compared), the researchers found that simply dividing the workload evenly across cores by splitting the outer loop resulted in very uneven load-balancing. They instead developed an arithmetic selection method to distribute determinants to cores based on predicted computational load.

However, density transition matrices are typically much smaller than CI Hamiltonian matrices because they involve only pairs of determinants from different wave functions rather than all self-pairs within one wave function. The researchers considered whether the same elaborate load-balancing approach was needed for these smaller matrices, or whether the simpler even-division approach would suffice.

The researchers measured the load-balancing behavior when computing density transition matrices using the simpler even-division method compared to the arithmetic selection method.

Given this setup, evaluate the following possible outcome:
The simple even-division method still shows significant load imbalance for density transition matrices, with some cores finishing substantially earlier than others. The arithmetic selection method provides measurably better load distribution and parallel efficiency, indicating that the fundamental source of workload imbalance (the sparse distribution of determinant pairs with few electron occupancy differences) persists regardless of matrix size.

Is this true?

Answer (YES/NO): NO